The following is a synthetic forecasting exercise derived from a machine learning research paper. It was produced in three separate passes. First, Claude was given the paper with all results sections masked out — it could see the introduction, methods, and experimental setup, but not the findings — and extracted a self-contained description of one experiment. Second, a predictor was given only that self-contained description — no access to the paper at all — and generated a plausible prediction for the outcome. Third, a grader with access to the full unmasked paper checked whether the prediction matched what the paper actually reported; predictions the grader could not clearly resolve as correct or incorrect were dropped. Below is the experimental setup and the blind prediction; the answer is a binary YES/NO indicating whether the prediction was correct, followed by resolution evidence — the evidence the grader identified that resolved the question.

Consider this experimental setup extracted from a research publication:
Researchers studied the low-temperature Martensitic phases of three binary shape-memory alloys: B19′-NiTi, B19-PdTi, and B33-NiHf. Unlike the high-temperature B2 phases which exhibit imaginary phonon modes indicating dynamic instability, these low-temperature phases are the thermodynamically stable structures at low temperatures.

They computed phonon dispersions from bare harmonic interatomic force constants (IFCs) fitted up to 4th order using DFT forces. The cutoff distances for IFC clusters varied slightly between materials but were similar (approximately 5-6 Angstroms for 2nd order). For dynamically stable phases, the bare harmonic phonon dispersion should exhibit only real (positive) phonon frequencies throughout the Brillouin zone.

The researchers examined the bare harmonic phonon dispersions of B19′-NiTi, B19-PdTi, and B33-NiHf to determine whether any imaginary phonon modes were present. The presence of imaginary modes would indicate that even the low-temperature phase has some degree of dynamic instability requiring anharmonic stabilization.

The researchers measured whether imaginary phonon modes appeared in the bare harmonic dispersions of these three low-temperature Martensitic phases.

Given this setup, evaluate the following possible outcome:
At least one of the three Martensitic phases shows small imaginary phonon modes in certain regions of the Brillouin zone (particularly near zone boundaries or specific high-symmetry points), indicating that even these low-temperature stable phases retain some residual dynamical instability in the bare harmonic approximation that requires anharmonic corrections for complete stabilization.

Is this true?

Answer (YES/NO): YES